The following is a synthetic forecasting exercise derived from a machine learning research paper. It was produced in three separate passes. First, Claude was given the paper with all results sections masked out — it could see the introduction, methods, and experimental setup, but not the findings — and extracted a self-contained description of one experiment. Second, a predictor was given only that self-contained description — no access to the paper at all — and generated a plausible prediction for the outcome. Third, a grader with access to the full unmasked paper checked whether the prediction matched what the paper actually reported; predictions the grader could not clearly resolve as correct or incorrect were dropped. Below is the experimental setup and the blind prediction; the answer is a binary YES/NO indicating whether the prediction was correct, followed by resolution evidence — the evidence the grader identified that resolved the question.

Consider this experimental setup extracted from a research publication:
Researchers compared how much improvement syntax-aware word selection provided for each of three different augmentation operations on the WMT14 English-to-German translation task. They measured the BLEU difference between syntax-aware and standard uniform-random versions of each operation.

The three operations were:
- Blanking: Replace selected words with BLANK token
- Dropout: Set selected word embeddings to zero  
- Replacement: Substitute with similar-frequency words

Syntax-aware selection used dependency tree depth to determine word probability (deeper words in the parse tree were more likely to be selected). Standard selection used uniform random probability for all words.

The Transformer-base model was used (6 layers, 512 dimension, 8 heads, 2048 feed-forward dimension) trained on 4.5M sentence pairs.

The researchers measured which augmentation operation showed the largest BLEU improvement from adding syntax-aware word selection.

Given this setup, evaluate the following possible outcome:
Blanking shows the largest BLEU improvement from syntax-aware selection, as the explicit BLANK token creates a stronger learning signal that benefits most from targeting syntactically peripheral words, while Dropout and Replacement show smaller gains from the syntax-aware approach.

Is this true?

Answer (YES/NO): YES